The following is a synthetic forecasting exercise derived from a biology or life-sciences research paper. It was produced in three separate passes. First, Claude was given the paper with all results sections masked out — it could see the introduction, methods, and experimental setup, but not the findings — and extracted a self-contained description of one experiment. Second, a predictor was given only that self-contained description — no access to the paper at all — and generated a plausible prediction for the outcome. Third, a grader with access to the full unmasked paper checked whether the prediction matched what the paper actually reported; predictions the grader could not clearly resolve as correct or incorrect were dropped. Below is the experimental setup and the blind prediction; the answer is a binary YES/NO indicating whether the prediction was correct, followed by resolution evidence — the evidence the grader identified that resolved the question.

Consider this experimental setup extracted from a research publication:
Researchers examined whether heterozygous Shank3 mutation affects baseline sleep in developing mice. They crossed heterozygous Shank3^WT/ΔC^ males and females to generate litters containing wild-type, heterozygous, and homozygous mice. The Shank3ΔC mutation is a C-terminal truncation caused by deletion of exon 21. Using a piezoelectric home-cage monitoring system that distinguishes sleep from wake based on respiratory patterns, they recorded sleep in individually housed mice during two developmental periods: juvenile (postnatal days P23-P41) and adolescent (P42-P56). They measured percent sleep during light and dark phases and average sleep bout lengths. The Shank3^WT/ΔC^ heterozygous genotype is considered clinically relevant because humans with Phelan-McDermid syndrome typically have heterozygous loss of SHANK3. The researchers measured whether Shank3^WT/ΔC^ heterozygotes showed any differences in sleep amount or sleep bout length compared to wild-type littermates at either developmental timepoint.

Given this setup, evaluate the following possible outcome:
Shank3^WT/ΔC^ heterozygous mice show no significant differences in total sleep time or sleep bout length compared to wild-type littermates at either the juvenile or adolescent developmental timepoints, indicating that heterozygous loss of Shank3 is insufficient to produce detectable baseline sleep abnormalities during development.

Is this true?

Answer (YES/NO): YES